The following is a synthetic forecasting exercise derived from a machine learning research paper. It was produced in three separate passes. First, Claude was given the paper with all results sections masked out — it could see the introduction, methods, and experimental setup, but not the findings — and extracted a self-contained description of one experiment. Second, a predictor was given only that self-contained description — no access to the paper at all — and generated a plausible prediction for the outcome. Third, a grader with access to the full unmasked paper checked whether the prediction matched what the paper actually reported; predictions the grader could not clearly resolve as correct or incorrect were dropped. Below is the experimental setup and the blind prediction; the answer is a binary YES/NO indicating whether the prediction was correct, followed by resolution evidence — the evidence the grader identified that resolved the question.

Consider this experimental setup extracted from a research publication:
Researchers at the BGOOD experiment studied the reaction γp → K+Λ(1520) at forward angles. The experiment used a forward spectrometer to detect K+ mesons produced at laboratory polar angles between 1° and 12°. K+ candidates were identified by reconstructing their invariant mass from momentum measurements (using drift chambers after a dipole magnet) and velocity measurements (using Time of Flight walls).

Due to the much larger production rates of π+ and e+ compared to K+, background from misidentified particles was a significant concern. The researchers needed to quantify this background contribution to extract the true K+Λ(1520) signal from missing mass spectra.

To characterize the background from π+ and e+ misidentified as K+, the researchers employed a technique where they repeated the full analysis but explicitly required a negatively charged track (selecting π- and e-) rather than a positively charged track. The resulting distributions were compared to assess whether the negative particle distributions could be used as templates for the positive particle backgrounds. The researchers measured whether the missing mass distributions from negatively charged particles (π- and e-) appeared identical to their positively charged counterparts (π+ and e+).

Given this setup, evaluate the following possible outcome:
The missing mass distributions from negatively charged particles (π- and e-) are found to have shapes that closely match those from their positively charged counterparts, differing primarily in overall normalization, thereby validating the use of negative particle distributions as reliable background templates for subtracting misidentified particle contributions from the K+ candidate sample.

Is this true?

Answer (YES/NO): NO